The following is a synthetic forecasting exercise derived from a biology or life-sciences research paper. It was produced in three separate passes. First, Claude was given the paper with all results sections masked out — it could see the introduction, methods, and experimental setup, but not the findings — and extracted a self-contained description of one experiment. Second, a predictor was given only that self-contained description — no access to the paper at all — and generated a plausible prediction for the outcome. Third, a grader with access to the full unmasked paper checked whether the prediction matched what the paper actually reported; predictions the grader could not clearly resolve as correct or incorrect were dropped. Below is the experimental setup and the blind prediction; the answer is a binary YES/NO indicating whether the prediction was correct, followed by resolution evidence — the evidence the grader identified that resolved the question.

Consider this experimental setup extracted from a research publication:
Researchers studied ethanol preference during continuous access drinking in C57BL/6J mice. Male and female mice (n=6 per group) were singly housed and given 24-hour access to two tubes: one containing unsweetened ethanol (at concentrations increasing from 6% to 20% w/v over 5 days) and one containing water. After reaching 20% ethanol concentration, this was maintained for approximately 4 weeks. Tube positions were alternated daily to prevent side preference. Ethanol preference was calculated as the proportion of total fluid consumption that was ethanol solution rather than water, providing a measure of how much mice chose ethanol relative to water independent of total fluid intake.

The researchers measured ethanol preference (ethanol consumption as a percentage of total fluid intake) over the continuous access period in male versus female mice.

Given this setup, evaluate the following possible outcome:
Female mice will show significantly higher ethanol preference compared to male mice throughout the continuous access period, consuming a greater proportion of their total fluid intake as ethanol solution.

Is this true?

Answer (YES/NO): NO